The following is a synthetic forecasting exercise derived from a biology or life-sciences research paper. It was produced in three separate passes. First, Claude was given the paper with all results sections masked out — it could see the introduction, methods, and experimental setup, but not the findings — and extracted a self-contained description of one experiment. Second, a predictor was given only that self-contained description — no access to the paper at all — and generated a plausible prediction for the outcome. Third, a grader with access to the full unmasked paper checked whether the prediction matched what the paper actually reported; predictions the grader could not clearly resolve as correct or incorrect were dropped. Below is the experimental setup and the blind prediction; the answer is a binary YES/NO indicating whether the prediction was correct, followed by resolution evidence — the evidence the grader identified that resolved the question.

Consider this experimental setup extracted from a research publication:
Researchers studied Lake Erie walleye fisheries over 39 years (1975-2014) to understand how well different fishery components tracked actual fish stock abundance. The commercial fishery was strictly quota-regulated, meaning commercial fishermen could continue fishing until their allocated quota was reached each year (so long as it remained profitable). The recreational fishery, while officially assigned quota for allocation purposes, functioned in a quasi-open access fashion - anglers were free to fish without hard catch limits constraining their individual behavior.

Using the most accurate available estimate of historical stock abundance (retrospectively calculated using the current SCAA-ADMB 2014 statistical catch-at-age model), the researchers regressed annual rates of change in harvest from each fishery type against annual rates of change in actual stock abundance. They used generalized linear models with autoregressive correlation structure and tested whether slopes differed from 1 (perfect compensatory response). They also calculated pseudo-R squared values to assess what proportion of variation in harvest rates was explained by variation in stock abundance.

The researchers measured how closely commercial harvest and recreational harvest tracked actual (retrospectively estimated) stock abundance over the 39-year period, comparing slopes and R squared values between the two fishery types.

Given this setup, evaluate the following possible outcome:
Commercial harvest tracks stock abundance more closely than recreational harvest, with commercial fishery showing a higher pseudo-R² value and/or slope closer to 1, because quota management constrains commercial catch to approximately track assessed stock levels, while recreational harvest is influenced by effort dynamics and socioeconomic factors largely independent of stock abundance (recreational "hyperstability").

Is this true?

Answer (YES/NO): NO